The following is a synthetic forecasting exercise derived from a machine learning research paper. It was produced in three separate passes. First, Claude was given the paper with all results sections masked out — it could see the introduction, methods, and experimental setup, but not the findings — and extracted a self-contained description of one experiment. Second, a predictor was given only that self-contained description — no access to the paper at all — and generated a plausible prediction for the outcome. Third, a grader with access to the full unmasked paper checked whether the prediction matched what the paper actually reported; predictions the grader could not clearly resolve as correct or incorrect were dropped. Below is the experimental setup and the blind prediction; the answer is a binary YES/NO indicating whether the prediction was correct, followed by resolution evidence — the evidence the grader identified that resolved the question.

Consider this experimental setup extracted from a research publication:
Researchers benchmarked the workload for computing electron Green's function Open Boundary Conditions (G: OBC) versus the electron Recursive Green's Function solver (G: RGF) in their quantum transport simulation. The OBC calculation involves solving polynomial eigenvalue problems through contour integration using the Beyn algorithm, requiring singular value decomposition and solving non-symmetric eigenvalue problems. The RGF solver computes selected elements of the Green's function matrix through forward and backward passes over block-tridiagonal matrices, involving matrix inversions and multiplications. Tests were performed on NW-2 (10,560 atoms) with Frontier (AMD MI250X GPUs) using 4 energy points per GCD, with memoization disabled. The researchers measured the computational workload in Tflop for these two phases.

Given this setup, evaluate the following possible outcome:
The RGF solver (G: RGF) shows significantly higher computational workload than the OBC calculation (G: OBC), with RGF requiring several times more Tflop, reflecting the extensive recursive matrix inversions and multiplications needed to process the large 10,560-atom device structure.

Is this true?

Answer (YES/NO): YES